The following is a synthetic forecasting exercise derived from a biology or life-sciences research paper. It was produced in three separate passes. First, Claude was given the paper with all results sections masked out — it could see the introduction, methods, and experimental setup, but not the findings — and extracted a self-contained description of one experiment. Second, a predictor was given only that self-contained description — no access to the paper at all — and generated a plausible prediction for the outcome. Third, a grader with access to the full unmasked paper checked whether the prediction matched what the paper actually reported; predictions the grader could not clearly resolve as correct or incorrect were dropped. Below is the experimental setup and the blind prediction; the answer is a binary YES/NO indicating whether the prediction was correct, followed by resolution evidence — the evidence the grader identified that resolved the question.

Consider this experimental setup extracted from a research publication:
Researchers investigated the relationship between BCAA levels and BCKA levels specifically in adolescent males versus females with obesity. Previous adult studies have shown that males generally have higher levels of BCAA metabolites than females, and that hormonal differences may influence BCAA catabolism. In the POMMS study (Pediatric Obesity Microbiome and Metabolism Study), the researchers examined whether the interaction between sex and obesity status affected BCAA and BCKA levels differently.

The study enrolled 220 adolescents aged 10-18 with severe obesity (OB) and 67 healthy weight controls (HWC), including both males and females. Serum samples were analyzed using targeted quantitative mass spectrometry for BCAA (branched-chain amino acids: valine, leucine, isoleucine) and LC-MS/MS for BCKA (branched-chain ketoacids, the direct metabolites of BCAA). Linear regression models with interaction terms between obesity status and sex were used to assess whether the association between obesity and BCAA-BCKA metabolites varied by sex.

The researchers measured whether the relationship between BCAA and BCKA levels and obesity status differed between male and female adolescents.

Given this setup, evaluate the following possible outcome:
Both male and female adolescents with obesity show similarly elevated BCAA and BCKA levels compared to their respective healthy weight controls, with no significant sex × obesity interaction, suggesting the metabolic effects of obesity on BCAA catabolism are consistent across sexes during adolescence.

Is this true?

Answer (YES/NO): NO